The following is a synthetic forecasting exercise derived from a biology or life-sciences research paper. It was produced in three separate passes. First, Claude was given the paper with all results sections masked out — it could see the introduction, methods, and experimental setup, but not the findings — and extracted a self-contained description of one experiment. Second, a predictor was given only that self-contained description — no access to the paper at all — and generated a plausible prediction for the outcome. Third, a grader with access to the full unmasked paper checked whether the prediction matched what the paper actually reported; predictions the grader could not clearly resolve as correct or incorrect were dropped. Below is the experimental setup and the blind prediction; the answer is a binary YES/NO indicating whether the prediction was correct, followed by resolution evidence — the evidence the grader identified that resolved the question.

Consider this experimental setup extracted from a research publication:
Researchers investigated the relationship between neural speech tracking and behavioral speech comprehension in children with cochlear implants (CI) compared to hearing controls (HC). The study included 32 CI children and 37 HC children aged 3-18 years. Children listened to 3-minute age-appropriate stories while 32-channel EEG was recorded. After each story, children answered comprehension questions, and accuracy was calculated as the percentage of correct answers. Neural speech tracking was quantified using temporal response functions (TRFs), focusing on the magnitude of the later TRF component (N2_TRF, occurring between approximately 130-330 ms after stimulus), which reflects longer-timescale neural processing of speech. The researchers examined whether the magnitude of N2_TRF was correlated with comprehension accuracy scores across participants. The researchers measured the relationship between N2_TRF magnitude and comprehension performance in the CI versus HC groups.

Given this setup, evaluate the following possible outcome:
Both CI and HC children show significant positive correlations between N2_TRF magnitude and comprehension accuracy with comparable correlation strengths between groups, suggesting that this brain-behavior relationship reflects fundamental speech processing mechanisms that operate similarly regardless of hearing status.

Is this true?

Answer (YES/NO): NO